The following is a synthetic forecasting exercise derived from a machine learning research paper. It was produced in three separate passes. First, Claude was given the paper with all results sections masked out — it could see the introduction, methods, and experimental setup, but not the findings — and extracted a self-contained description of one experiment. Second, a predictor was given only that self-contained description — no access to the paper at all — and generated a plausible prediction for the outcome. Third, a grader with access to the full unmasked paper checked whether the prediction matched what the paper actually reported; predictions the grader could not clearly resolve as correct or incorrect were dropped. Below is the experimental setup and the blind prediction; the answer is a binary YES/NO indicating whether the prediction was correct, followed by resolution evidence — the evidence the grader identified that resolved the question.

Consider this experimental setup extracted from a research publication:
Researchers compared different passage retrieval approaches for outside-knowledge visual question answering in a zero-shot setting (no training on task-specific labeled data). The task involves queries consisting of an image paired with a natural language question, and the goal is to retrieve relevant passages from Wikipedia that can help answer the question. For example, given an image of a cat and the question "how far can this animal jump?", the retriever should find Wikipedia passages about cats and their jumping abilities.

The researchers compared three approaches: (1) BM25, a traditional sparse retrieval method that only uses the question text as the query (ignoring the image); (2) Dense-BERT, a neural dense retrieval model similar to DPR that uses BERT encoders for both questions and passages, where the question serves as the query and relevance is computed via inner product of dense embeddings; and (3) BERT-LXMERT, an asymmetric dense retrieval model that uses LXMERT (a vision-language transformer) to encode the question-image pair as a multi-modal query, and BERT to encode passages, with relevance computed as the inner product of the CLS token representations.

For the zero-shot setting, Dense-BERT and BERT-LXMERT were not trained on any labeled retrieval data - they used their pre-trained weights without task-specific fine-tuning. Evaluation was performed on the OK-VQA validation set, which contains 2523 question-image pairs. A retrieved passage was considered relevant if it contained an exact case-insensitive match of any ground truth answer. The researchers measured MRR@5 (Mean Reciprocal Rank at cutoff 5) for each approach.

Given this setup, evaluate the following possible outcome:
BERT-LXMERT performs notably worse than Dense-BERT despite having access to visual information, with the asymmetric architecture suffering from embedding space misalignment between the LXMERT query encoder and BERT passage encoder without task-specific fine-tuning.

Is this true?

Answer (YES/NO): NO